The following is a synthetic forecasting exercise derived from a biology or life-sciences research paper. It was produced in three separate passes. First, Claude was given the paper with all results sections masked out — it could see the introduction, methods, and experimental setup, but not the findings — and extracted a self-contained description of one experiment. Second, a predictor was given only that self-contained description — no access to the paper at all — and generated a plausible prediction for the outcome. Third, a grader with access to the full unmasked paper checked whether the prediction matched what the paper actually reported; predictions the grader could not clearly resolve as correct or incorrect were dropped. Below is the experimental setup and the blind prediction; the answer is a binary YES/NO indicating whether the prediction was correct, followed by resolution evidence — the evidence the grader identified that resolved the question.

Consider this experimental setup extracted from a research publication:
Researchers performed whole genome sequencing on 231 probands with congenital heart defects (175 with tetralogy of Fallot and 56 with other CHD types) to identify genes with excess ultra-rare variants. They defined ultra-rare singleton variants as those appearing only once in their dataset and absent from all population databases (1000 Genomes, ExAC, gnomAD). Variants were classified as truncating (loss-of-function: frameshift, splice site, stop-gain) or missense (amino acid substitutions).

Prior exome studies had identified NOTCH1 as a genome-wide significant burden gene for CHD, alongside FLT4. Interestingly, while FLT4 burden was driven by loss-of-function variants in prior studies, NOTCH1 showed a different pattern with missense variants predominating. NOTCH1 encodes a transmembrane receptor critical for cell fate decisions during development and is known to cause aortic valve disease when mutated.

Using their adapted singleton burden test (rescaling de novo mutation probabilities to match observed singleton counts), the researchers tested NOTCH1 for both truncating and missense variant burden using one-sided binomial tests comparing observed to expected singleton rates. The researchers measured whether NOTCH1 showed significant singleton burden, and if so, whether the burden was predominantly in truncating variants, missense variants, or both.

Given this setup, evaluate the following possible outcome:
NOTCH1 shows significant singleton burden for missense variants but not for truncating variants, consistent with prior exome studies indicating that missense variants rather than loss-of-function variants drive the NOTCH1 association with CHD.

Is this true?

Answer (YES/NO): YES